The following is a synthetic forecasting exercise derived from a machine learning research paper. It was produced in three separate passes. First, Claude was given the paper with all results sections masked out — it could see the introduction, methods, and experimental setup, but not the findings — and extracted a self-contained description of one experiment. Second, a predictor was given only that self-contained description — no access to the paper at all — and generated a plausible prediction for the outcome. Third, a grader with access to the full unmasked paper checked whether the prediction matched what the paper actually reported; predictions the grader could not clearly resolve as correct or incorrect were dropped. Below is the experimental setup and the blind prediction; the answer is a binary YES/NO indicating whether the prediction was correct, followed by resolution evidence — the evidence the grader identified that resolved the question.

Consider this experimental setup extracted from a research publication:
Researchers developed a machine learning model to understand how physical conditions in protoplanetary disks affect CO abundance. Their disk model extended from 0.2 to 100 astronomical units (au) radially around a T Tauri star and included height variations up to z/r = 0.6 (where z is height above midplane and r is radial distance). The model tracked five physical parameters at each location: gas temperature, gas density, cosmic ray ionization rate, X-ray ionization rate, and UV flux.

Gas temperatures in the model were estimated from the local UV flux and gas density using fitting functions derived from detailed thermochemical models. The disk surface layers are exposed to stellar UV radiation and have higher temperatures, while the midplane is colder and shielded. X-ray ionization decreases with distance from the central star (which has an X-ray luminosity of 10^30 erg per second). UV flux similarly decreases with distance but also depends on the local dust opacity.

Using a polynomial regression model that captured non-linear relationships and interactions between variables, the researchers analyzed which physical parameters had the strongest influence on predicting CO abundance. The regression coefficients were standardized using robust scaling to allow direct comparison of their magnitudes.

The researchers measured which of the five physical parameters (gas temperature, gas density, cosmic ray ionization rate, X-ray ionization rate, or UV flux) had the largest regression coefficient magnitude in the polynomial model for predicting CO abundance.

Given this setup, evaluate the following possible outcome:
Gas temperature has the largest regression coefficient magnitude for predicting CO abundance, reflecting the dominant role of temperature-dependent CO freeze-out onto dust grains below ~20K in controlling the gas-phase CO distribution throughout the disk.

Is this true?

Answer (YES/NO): NO